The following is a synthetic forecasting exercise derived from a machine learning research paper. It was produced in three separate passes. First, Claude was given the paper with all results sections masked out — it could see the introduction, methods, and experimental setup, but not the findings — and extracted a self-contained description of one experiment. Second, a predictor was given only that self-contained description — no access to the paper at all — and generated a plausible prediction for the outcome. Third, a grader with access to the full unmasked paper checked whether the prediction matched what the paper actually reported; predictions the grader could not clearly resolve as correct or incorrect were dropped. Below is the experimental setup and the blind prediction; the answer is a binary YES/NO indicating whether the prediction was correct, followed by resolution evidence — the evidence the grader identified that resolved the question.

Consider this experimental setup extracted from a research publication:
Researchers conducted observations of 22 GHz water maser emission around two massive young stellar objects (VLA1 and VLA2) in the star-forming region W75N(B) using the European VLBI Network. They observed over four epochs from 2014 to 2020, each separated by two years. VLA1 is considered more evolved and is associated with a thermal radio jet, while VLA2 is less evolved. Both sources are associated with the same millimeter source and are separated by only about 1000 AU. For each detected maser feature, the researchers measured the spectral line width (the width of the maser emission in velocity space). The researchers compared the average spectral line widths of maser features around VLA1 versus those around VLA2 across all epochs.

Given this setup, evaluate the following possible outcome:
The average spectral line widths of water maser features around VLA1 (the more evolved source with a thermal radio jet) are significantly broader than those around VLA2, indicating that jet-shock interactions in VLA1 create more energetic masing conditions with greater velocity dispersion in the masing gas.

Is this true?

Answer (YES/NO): YES